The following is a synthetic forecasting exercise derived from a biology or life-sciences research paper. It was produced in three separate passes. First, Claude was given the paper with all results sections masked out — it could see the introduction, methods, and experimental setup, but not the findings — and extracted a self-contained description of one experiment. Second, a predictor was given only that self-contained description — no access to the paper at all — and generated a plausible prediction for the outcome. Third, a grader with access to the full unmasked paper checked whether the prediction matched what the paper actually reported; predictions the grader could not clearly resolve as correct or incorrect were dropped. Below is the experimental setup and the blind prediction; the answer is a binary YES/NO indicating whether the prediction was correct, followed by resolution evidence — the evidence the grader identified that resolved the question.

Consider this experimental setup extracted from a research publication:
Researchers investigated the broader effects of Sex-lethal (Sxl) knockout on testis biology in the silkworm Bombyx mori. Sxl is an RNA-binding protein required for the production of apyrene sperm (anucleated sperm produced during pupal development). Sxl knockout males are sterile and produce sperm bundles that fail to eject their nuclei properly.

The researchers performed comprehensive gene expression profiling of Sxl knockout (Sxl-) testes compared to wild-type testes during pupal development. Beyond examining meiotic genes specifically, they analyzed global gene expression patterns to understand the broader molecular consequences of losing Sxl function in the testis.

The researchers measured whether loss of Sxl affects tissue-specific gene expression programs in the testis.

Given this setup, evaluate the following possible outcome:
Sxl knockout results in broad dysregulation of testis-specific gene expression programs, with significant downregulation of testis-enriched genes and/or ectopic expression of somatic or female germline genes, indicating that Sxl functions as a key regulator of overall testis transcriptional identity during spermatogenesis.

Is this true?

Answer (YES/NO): YES